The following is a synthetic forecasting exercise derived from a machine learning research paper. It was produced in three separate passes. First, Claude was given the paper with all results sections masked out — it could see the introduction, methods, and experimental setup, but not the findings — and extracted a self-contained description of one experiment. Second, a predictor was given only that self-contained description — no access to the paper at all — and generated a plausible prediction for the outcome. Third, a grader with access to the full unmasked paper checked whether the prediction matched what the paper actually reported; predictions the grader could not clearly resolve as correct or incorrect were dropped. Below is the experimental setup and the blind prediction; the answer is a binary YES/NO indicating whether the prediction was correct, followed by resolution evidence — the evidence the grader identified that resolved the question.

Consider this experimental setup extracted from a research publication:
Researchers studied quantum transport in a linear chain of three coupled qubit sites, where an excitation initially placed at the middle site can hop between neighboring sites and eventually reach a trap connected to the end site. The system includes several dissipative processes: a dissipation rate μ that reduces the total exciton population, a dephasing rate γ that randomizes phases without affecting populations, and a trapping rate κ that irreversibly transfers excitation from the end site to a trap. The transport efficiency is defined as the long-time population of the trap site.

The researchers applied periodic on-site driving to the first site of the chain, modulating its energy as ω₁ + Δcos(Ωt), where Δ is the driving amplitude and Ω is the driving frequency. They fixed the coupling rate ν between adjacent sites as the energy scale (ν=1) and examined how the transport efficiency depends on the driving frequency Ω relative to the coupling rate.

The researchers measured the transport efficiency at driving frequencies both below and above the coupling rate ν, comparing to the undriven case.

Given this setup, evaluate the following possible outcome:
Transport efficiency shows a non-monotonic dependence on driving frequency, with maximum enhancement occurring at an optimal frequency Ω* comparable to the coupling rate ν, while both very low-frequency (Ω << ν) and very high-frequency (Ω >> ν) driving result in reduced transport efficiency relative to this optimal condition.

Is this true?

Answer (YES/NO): YES